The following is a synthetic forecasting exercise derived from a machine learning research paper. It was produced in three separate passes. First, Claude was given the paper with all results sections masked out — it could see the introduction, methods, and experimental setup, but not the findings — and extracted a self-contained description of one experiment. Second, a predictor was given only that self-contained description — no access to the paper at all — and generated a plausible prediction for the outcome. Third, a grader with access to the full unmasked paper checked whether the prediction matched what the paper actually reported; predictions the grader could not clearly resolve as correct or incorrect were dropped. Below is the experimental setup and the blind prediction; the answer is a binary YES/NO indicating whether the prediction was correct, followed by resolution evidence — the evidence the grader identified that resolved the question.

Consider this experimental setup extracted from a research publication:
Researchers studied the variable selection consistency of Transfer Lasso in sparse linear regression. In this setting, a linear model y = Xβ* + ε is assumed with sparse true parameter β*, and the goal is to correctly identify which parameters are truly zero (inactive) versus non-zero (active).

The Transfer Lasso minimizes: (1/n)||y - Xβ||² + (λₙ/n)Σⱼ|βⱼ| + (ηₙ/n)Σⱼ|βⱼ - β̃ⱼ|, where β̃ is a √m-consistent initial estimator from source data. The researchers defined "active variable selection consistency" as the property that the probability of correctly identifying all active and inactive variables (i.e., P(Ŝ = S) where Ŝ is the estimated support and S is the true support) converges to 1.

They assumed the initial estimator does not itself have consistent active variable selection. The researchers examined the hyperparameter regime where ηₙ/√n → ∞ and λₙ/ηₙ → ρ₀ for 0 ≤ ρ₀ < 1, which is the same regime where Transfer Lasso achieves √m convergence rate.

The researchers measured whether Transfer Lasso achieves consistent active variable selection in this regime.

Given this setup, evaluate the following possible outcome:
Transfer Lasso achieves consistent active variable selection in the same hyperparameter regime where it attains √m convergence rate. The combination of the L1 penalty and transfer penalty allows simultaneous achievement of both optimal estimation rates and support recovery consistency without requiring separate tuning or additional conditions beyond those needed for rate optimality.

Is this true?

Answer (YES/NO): NO